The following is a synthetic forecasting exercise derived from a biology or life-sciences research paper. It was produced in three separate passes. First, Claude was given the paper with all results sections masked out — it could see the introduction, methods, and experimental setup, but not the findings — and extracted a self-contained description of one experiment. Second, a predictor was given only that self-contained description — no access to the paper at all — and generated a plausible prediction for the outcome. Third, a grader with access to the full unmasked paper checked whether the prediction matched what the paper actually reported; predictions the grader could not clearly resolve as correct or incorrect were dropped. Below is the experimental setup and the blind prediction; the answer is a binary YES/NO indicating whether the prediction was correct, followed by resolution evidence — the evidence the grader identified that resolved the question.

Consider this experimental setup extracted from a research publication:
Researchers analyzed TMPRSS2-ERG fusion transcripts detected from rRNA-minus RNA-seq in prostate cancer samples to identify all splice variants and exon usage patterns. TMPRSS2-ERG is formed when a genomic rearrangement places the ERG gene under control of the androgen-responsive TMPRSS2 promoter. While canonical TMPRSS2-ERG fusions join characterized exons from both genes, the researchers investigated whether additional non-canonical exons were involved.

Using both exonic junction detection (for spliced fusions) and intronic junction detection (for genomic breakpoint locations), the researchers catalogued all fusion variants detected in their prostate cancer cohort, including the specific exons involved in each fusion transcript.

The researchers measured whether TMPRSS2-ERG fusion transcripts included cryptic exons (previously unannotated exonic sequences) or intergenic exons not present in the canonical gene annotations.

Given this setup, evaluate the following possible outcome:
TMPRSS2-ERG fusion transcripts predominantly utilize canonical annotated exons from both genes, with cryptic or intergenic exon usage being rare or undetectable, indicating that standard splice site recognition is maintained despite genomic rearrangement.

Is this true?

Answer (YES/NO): NO